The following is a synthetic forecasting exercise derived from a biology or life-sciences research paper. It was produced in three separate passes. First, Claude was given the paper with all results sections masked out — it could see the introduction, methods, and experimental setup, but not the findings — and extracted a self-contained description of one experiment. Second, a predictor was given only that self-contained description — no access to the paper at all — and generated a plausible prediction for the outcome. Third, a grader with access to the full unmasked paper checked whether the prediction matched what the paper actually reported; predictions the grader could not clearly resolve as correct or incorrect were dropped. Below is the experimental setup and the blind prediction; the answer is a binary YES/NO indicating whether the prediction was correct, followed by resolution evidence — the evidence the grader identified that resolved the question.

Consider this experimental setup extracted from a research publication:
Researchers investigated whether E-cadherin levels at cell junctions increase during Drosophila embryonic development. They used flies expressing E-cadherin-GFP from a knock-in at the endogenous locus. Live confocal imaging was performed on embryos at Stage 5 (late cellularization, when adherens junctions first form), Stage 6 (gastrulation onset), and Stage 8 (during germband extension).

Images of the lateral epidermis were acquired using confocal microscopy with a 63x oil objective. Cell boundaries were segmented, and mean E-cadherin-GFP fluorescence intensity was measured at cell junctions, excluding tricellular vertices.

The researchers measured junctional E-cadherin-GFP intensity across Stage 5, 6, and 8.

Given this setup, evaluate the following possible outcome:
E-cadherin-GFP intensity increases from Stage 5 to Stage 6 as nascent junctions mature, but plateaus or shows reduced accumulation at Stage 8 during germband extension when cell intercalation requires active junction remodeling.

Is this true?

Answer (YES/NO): NO